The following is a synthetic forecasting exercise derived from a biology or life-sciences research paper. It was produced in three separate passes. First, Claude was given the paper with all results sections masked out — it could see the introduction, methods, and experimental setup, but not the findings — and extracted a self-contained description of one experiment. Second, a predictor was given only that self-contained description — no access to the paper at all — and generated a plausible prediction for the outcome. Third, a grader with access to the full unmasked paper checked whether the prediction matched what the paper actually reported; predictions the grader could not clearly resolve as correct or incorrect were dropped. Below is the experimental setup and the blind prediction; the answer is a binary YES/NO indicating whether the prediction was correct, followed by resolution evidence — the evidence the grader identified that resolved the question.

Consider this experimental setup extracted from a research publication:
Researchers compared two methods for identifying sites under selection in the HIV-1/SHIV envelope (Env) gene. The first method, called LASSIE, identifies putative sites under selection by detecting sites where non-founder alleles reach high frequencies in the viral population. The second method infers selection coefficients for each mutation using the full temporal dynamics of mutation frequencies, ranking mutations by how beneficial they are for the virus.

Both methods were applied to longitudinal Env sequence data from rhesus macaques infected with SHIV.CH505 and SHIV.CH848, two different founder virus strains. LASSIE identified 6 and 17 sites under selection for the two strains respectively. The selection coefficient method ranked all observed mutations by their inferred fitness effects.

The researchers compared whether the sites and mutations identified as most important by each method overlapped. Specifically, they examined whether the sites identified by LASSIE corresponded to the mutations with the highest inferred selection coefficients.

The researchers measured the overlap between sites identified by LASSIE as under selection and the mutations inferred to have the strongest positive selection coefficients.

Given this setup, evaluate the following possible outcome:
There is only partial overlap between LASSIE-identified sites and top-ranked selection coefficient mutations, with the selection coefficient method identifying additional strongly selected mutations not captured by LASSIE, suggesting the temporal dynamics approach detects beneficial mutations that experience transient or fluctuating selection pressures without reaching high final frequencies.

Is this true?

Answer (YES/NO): NO